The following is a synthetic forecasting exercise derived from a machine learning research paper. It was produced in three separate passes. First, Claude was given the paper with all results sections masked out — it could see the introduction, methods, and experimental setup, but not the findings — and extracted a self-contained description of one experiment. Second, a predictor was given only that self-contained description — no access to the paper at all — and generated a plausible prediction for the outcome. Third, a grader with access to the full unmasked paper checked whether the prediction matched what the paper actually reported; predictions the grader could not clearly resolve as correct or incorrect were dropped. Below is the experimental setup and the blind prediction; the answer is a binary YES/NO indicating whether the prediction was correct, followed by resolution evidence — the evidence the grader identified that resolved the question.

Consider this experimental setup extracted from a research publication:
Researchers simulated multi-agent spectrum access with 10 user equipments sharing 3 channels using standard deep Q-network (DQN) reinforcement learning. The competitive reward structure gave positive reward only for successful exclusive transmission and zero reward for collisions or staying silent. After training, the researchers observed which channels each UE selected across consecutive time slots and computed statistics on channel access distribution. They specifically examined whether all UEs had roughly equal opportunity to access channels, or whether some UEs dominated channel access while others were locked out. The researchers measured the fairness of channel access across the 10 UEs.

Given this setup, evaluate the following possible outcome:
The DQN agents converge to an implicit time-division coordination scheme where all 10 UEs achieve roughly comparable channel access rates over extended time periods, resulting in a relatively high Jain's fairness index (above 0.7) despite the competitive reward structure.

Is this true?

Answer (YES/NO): NO